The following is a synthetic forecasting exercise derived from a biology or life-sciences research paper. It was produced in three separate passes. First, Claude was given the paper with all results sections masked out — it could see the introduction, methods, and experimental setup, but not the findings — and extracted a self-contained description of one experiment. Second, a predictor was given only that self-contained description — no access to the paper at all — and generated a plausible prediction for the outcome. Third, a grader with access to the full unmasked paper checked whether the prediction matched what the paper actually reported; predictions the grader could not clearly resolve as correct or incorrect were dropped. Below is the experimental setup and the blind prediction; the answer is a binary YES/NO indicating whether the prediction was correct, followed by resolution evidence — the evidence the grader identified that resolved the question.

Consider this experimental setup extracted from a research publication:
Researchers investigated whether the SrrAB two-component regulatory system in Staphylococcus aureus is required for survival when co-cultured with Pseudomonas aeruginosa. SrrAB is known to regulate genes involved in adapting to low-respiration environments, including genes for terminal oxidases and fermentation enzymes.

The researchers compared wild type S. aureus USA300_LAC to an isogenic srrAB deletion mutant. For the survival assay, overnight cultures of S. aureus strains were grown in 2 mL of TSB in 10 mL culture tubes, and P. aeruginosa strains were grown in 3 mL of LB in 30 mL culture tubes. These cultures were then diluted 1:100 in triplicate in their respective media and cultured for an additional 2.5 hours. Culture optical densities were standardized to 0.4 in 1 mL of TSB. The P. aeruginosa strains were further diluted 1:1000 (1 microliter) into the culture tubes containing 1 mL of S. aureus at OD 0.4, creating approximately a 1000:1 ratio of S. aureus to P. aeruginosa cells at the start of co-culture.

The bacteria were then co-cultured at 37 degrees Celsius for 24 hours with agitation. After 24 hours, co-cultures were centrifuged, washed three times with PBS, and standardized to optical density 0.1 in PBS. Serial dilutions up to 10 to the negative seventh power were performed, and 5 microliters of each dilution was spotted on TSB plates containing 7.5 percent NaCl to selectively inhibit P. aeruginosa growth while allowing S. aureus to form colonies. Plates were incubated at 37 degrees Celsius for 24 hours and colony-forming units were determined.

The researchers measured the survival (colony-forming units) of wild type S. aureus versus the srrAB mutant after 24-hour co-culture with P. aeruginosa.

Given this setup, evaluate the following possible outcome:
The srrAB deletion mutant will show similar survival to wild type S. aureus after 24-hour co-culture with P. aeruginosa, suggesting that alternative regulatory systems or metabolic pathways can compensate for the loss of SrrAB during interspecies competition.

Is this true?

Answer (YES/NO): NO